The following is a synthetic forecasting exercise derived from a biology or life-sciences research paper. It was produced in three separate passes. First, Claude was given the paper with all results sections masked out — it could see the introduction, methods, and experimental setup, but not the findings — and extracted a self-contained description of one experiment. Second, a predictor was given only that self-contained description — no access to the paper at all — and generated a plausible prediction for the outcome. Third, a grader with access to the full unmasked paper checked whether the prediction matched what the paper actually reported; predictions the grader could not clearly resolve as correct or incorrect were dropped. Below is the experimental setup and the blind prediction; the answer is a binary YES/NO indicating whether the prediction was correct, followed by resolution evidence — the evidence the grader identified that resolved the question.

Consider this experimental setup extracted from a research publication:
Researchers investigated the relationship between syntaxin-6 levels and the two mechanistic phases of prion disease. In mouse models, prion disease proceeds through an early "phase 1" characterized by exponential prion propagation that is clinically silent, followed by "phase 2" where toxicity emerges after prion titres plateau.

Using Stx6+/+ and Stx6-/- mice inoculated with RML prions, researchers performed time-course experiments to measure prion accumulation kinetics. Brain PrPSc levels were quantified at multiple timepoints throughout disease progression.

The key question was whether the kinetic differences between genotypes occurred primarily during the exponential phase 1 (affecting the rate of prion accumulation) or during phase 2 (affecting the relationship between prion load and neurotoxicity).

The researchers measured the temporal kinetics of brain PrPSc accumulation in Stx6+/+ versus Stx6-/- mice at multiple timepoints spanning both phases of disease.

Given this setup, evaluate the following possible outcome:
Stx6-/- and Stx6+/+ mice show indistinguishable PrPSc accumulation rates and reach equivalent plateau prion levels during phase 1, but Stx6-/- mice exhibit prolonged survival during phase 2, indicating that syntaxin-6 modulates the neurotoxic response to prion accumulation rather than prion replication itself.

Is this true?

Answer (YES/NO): NO